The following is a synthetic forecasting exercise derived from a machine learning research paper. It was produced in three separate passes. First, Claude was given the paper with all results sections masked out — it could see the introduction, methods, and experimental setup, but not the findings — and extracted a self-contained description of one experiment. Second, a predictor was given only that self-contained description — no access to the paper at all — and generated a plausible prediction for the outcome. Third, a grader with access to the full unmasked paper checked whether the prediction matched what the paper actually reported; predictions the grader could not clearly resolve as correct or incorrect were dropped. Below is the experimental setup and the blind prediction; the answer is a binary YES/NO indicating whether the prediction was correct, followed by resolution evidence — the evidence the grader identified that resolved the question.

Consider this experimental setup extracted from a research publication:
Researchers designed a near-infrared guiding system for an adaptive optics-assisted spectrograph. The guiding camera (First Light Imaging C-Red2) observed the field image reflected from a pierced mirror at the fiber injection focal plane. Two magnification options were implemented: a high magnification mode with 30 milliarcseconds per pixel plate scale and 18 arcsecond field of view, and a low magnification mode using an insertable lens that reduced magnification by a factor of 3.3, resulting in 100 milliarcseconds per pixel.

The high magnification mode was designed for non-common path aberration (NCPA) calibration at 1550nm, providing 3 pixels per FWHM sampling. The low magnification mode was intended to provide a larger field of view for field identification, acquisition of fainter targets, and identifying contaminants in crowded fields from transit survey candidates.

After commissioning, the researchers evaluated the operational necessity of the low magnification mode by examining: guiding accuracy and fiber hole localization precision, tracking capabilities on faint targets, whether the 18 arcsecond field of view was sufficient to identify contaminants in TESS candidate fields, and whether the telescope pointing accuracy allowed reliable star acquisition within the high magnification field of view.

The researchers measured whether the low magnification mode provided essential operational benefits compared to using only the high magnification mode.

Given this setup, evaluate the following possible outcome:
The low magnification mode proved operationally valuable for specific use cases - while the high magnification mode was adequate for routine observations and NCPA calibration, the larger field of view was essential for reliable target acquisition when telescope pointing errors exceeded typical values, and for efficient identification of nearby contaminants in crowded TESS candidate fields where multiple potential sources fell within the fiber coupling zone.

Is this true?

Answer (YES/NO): NO